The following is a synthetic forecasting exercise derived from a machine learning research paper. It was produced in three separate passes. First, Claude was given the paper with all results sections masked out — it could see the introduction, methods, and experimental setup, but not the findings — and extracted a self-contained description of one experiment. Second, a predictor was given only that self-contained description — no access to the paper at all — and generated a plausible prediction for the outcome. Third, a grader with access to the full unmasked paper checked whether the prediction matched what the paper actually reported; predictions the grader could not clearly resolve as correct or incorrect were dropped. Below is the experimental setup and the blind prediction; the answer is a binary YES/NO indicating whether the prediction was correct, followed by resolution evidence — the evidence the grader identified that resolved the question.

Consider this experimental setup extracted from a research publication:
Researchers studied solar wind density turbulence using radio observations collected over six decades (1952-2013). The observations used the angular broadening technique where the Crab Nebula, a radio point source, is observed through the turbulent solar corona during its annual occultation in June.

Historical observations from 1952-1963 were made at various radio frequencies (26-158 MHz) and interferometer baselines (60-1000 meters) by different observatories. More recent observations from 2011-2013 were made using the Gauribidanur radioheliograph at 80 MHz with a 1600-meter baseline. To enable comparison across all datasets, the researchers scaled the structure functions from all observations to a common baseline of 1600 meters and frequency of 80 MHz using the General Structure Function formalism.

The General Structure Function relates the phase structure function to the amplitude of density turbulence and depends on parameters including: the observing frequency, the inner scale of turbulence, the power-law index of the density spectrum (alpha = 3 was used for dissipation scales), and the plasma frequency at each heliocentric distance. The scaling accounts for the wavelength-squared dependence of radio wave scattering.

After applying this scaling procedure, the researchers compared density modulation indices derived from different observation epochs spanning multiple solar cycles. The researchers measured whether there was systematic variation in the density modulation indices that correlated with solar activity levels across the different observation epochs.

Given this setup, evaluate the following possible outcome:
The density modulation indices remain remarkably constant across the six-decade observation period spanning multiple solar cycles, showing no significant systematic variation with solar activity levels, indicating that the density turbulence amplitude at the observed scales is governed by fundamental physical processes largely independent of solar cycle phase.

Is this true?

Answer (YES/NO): NO